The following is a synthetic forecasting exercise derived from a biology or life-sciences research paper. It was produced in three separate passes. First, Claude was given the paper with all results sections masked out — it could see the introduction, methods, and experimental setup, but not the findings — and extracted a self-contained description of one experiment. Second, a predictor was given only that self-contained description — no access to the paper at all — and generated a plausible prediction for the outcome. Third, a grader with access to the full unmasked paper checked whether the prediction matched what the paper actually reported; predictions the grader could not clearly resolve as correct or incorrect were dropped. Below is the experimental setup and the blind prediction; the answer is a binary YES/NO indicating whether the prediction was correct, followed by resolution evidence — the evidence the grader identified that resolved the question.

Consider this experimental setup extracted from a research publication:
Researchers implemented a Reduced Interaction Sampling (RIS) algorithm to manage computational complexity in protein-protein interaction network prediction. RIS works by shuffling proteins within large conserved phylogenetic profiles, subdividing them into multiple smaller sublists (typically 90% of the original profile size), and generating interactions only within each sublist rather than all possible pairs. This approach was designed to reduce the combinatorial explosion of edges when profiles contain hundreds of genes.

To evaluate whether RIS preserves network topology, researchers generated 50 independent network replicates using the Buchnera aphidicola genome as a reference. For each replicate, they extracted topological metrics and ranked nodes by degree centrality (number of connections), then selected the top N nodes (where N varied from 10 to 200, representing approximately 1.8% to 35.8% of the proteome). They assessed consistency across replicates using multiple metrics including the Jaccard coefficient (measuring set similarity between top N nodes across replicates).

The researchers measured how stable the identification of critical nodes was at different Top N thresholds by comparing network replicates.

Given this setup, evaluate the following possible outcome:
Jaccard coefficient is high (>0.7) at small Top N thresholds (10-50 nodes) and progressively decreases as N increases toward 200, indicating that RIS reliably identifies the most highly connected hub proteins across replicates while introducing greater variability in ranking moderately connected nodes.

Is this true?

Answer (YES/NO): NO